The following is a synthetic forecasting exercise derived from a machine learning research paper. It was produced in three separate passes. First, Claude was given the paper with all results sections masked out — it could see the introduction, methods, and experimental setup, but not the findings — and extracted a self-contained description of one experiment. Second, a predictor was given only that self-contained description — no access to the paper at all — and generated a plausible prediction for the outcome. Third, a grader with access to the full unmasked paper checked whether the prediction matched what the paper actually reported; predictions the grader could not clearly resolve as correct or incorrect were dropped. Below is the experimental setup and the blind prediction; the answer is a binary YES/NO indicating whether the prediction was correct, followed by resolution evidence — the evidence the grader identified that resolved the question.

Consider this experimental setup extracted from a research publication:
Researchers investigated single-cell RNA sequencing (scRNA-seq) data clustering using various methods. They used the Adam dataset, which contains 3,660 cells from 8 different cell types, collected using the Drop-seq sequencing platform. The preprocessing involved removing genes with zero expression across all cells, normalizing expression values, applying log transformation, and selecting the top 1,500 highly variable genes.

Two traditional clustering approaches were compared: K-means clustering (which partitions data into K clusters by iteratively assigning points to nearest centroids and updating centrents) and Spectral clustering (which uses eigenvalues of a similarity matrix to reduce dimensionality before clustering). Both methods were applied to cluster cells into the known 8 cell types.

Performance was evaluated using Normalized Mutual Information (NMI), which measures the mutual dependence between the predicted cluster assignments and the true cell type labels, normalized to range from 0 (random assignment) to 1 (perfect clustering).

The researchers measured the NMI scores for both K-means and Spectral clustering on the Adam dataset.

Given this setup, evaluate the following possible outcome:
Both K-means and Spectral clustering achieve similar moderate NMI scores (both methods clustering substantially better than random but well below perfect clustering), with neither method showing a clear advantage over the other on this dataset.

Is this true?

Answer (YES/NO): NO